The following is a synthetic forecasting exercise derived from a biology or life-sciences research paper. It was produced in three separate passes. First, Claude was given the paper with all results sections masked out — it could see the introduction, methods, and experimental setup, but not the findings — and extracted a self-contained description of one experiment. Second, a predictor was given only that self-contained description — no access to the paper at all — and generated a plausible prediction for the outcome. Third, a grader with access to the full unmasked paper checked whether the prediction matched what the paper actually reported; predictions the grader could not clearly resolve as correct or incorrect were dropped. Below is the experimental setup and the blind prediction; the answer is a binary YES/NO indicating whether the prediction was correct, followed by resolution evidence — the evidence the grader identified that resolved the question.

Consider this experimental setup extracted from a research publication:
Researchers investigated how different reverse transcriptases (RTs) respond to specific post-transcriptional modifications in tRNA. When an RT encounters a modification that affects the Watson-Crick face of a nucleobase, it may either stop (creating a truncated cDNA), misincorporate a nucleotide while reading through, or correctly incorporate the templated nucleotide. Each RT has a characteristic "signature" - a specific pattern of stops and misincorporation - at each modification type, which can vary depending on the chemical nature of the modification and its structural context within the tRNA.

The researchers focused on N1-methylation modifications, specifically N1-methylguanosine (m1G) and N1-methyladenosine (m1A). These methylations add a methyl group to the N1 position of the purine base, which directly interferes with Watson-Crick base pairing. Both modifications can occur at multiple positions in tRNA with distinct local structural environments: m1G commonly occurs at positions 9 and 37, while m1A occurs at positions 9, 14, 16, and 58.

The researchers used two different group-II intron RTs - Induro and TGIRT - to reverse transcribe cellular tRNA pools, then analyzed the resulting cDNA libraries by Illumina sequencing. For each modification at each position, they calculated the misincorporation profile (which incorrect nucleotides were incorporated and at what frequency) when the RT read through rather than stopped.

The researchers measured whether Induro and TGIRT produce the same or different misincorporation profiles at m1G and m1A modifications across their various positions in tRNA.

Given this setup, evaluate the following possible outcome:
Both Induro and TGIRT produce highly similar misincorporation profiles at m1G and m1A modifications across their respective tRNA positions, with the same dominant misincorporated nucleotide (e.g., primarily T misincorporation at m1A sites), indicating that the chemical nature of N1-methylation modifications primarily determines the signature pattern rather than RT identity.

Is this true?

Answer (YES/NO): YES